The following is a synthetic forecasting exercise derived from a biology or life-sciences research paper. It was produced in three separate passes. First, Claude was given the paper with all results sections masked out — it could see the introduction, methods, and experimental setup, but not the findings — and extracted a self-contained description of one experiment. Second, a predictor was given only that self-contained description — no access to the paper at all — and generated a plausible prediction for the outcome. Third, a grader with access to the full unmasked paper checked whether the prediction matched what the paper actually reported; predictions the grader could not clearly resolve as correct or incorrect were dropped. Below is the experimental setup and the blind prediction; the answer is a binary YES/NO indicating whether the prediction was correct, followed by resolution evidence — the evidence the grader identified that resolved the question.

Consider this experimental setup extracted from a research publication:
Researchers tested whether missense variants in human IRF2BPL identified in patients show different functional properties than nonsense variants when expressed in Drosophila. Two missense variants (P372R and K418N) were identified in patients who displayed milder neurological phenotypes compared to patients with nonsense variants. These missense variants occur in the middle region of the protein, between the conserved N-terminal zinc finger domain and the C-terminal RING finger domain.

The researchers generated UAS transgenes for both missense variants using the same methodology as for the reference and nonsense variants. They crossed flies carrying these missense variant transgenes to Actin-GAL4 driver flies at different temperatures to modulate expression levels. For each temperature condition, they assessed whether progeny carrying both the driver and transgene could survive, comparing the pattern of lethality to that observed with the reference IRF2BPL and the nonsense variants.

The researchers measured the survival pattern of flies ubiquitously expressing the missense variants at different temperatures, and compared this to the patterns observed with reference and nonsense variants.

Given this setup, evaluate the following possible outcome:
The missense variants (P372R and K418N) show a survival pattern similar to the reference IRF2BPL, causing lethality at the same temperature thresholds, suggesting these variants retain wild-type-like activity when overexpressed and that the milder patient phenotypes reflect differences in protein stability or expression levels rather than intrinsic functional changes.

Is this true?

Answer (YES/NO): NO